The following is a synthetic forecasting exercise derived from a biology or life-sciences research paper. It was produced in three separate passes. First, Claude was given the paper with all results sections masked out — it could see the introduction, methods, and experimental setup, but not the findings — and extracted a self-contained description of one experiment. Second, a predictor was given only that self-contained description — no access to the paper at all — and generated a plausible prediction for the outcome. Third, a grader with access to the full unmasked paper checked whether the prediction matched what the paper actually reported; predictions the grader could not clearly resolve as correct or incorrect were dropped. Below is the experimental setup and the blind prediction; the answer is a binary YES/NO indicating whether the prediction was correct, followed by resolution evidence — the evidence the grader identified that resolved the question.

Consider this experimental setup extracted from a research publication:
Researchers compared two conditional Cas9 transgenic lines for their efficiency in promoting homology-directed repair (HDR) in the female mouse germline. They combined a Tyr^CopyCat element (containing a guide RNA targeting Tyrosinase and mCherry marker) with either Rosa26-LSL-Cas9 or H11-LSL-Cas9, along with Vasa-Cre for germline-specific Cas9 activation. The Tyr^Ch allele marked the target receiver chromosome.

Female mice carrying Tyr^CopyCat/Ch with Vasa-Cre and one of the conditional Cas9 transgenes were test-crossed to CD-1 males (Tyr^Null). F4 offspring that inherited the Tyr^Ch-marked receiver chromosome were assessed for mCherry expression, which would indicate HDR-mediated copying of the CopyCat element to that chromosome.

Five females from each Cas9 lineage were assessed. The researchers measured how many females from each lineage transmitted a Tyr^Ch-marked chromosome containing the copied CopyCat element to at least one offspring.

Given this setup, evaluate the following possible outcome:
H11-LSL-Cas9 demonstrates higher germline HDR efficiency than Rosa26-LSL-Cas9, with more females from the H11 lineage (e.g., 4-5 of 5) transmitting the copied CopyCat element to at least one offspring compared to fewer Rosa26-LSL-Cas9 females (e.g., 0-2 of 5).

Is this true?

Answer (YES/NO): NO